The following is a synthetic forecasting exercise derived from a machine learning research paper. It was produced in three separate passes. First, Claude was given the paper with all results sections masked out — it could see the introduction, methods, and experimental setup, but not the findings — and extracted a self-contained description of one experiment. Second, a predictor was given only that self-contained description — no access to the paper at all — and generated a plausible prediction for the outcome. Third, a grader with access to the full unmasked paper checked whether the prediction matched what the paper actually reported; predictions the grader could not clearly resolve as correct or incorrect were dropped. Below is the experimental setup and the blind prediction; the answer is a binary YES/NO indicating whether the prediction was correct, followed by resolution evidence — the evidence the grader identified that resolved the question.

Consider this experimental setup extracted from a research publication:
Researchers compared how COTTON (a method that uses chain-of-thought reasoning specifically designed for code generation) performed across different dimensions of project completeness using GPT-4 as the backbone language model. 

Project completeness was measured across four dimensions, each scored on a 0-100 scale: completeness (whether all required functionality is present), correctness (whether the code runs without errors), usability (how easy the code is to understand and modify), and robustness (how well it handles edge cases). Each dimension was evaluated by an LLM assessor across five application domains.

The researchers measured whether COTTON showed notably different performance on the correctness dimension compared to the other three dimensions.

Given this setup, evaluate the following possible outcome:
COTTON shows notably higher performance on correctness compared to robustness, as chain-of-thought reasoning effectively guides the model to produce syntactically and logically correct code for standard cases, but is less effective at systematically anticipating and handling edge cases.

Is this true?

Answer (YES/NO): YES